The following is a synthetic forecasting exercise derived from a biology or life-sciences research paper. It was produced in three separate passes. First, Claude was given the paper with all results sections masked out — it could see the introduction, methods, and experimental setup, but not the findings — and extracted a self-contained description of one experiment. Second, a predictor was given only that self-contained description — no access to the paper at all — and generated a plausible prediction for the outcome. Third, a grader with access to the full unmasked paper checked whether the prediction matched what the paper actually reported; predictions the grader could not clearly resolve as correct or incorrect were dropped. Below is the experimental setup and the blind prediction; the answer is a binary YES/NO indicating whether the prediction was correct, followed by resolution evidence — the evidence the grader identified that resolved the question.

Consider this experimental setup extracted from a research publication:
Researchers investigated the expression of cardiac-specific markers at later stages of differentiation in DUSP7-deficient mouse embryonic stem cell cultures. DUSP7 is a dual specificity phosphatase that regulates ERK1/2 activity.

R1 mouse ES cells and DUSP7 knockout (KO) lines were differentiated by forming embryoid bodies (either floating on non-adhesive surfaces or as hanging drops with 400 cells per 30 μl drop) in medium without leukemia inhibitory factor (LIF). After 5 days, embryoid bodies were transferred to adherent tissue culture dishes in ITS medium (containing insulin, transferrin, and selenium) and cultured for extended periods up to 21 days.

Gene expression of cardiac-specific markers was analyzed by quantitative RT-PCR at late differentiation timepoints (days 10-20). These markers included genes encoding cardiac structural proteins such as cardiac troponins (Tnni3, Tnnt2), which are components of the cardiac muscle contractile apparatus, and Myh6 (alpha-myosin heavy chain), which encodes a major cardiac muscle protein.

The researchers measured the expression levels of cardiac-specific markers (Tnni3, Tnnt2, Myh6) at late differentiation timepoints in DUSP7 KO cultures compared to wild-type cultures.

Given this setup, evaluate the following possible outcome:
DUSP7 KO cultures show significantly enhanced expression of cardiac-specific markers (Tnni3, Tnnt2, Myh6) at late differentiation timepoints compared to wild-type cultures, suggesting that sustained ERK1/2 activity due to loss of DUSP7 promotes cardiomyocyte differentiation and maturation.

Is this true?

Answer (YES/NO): NO